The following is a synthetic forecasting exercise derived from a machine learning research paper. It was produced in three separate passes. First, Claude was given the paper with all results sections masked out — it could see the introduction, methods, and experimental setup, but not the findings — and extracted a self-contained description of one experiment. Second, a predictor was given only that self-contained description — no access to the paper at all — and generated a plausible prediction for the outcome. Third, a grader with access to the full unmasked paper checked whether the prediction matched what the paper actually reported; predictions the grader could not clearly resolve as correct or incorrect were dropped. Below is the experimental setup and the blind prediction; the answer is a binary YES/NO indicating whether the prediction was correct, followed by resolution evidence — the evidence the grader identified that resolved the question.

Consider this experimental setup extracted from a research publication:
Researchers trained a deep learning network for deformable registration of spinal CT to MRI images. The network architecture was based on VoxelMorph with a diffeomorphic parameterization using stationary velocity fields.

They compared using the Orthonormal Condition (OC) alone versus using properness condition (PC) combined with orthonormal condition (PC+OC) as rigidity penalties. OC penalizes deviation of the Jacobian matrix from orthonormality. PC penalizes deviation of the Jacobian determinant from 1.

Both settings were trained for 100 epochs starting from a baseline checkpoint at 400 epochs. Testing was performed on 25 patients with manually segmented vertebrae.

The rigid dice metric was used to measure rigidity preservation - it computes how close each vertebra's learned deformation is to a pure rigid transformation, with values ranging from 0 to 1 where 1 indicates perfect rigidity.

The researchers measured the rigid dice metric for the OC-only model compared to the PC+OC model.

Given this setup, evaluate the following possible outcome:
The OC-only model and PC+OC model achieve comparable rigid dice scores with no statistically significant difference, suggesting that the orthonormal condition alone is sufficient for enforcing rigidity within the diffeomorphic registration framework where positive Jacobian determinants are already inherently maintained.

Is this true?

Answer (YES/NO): YES